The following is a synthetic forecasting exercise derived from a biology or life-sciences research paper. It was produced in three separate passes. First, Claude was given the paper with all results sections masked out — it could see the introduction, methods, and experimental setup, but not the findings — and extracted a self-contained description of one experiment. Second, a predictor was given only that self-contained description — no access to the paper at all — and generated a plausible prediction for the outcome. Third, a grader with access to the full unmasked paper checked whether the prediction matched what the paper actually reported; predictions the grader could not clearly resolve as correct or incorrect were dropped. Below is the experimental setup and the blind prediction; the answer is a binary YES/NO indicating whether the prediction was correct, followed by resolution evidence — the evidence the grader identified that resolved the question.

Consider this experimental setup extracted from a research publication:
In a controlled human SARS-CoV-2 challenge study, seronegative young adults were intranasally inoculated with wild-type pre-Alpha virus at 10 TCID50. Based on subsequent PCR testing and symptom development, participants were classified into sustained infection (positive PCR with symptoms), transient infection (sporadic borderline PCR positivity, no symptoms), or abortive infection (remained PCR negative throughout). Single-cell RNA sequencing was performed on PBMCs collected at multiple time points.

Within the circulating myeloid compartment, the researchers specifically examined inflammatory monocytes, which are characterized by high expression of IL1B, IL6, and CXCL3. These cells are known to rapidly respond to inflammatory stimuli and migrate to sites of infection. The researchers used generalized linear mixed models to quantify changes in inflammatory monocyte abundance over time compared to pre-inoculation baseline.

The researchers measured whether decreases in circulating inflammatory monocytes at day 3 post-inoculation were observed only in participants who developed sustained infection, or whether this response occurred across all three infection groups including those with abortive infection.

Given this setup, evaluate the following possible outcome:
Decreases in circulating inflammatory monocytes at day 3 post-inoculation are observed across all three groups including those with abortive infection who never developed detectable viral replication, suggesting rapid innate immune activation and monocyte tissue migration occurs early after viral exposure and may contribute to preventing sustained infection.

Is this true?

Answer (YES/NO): YES